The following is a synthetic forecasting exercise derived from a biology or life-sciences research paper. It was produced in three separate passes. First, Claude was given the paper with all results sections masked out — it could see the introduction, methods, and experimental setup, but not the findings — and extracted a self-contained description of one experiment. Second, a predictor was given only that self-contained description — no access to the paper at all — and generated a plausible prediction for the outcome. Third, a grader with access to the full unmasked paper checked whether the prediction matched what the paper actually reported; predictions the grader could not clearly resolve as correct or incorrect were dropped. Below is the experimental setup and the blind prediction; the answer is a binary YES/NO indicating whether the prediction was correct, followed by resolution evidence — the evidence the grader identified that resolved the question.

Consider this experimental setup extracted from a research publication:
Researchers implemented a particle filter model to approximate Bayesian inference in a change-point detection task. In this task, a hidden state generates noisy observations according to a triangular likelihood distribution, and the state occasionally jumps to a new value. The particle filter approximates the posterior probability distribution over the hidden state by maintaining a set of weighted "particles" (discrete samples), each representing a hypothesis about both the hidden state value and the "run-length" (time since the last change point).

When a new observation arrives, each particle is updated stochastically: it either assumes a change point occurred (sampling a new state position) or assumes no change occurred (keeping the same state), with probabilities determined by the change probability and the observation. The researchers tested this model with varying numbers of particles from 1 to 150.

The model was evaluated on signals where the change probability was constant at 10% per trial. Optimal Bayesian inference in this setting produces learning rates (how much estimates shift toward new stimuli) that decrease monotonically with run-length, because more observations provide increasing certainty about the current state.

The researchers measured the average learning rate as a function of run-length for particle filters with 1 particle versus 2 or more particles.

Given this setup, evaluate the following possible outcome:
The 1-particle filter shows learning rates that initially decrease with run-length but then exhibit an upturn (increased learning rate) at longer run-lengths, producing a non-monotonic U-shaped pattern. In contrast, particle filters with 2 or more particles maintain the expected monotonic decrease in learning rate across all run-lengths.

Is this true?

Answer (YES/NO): NO